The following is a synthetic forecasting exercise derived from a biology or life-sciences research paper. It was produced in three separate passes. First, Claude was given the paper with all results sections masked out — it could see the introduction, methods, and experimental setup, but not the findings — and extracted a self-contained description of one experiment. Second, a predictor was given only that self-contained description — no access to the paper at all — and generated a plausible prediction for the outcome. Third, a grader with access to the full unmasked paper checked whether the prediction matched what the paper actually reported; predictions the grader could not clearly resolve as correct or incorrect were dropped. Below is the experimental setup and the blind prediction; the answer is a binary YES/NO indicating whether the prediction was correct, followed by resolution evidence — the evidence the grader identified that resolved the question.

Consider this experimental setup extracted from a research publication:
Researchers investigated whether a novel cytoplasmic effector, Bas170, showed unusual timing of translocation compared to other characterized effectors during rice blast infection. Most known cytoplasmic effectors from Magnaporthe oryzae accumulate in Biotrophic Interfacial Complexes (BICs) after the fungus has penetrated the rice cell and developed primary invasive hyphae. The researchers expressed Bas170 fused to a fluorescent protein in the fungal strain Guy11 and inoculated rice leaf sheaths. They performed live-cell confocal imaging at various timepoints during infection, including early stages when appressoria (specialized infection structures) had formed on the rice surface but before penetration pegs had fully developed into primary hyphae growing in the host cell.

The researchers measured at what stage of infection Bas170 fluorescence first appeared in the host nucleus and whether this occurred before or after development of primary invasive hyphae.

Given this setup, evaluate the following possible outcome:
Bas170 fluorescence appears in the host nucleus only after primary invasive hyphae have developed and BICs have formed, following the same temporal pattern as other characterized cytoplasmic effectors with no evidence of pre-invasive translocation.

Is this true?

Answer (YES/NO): NO